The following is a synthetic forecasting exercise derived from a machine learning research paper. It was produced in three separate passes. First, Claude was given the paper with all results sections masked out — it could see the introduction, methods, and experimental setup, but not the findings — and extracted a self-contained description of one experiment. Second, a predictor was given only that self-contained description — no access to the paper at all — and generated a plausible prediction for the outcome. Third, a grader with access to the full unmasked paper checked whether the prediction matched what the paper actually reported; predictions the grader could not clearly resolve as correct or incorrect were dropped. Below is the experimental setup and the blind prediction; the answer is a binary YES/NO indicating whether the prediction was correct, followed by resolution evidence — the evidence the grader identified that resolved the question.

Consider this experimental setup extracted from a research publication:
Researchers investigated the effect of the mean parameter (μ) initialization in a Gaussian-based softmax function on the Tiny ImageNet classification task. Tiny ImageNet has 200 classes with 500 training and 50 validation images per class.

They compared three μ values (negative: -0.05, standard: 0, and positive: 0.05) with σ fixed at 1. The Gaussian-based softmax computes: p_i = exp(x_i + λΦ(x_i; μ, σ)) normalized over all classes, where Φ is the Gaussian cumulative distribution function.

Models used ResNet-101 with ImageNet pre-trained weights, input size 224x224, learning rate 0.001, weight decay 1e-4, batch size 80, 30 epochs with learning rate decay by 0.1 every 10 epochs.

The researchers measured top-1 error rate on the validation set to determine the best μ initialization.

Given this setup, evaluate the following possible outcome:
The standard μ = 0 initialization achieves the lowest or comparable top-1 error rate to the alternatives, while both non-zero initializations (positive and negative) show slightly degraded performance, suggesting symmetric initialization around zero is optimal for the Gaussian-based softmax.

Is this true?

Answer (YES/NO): NO